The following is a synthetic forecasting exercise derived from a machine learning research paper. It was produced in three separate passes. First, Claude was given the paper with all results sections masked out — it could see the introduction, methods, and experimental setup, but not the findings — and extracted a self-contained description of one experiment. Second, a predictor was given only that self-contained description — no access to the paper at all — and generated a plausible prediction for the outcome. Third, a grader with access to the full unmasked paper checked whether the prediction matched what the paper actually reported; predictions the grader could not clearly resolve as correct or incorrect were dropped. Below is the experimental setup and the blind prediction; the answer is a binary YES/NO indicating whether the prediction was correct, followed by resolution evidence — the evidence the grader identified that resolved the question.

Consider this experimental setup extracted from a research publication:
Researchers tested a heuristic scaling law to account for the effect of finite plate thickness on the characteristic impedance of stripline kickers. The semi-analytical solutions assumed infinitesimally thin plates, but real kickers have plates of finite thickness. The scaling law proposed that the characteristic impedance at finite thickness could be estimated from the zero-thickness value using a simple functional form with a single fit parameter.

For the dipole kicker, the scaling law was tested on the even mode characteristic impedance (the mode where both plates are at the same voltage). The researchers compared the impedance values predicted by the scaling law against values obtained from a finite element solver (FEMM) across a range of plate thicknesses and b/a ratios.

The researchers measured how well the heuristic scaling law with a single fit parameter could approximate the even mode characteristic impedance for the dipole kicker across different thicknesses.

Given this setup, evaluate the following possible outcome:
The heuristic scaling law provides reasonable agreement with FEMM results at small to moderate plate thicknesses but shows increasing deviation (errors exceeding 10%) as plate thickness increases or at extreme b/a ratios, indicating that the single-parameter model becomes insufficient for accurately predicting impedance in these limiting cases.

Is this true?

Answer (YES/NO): NO